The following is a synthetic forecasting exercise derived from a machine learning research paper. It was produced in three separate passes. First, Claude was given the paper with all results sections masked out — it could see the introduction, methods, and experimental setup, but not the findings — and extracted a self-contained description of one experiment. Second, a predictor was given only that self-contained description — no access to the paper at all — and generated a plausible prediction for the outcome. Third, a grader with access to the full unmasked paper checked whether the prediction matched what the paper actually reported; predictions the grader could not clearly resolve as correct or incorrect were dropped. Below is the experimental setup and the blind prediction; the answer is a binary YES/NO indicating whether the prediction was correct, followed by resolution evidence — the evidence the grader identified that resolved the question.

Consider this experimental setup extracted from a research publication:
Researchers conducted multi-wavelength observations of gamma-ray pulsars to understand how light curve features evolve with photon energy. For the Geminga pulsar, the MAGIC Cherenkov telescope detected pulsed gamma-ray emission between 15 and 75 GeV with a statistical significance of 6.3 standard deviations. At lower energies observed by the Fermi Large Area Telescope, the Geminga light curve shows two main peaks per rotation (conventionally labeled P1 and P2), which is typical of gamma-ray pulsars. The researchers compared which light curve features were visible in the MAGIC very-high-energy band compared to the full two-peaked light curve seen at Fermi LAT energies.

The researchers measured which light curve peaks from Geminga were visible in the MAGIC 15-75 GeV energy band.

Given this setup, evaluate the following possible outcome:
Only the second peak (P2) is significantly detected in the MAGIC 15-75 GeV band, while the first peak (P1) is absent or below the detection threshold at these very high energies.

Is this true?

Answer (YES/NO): YES